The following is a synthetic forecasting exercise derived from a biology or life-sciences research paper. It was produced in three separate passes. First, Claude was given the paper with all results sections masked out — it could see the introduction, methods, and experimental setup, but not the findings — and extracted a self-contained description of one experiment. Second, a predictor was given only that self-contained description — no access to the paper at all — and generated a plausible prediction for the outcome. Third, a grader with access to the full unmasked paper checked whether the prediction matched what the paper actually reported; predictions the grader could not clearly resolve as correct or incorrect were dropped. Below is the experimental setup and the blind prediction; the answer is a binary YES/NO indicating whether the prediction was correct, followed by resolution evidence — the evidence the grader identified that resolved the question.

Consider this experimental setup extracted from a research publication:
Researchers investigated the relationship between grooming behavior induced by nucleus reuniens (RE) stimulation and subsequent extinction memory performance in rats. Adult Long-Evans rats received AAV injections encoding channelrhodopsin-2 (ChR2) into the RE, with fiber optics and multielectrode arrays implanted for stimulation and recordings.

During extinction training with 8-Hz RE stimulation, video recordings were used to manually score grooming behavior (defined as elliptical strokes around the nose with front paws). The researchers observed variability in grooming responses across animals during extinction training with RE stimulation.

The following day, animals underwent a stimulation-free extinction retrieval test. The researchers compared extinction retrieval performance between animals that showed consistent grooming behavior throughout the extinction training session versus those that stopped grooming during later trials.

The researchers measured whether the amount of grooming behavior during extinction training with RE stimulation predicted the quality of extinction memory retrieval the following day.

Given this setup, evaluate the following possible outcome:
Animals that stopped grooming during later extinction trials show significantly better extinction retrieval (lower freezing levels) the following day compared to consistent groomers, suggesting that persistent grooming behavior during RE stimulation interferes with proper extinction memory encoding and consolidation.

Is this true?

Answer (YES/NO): NO